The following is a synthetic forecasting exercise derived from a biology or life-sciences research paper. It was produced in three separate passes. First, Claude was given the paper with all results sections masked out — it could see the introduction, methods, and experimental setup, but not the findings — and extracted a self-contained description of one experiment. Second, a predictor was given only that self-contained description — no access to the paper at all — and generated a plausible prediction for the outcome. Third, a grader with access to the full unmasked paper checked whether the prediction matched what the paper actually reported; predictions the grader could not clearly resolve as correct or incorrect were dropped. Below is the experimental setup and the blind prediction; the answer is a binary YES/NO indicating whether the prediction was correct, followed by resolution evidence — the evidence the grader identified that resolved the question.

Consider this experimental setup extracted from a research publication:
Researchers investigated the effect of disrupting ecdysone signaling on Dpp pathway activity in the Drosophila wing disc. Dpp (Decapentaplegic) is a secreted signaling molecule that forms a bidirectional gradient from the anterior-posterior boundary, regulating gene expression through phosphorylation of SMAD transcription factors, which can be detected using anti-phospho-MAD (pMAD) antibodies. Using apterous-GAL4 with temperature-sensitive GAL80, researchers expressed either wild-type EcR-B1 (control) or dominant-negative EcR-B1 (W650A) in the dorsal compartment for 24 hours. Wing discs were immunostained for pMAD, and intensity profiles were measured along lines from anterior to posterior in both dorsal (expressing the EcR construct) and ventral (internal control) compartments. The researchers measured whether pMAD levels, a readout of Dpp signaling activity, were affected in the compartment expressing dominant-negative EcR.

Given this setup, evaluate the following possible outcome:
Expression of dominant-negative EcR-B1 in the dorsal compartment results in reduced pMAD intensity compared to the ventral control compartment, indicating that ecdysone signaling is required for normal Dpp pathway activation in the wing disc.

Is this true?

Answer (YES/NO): YES